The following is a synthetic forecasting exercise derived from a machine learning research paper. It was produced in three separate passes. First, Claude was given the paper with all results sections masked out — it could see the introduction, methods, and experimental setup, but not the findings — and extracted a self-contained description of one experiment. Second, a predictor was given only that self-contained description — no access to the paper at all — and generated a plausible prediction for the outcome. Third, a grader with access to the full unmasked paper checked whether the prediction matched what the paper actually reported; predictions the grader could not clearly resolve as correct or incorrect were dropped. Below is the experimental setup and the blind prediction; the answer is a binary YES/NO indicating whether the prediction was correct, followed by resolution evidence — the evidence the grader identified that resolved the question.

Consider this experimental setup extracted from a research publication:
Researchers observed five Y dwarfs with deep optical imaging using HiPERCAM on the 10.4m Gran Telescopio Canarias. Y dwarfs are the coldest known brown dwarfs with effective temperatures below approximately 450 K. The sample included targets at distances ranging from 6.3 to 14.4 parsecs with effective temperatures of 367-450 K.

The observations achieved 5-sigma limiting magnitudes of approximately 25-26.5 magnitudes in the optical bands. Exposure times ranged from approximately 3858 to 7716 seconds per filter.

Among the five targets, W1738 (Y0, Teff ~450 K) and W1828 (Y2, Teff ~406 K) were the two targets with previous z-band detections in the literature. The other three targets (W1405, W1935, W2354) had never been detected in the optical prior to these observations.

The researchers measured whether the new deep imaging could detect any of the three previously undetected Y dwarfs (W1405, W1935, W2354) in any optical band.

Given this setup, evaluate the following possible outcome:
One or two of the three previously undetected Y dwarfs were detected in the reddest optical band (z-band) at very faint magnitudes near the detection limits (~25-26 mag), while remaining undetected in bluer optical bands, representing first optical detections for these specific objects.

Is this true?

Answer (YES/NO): NO